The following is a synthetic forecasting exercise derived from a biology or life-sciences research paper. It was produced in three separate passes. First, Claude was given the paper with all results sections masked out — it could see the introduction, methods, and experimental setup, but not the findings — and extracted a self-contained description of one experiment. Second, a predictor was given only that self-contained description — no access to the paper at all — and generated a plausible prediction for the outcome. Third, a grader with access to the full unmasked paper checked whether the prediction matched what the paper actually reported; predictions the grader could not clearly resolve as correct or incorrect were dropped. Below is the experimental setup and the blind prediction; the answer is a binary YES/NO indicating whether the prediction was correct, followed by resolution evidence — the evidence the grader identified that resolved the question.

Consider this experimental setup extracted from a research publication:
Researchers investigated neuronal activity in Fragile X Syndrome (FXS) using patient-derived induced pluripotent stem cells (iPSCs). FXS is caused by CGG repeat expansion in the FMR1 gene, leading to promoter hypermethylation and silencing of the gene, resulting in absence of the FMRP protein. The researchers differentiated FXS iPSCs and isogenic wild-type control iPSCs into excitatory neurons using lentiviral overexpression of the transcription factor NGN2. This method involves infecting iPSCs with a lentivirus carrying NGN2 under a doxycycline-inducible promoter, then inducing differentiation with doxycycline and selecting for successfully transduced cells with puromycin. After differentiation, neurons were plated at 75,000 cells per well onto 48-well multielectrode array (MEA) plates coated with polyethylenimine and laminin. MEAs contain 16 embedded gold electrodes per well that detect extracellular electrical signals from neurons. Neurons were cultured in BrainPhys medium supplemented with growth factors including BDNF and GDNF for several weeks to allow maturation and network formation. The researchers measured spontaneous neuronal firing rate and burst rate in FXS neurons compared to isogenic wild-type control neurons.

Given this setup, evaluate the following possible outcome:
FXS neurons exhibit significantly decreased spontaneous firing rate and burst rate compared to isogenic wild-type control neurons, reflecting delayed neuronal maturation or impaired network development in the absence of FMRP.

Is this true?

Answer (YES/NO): NO